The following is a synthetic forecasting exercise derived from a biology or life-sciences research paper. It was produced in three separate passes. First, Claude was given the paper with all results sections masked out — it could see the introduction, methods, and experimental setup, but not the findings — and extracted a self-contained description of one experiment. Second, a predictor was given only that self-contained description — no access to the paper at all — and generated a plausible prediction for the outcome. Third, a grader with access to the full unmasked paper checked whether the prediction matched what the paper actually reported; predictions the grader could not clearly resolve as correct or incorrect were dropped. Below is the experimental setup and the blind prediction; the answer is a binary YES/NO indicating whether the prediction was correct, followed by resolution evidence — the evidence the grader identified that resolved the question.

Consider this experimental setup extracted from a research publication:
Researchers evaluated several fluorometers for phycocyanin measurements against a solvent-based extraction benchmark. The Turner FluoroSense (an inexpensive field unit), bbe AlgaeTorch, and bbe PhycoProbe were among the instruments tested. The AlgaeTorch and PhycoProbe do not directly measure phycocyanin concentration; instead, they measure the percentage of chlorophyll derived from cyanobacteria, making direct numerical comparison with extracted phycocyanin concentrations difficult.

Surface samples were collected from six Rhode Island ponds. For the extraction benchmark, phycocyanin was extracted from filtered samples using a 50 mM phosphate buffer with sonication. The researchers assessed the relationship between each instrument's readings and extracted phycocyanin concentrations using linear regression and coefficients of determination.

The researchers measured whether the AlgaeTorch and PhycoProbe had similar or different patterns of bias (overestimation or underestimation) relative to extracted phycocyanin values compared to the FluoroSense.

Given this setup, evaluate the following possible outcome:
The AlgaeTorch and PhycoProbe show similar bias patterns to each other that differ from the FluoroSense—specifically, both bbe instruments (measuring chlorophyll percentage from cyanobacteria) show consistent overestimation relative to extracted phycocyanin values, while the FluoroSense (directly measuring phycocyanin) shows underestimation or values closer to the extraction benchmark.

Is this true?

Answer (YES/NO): NO